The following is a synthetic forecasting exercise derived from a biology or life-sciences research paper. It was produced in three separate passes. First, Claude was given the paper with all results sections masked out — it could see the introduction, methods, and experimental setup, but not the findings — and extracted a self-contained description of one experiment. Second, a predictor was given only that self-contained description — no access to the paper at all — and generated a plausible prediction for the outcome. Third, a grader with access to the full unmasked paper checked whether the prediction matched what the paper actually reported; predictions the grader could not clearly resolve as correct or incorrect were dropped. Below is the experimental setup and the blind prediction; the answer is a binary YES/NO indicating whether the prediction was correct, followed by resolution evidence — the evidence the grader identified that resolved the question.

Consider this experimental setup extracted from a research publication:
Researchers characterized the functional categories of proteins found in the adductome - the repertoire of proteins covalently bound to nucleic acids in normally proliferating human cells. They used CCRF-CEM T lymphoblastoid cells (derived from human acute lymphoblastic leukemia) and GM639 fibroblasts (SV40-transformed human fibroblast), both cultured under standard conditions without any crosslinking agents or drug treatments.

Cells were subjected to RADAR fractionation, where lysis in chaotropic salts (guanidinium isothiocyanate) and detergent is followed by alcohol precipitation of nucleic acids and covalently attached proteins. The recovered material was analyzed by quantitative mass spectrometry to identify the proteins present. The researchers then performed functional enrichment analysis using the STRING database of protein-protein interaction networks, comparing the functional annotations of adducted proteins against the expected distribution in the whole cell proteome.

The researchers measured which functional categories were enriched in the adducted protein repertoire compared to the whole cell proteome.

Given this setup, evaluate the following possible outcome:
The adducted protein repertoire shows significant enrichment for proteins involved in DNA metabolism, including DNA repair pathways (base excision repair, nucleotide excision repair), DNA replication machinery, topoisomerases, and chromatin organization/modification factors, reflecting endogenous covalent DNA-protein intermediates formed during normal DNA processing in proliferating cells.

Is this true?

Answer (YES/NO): NO